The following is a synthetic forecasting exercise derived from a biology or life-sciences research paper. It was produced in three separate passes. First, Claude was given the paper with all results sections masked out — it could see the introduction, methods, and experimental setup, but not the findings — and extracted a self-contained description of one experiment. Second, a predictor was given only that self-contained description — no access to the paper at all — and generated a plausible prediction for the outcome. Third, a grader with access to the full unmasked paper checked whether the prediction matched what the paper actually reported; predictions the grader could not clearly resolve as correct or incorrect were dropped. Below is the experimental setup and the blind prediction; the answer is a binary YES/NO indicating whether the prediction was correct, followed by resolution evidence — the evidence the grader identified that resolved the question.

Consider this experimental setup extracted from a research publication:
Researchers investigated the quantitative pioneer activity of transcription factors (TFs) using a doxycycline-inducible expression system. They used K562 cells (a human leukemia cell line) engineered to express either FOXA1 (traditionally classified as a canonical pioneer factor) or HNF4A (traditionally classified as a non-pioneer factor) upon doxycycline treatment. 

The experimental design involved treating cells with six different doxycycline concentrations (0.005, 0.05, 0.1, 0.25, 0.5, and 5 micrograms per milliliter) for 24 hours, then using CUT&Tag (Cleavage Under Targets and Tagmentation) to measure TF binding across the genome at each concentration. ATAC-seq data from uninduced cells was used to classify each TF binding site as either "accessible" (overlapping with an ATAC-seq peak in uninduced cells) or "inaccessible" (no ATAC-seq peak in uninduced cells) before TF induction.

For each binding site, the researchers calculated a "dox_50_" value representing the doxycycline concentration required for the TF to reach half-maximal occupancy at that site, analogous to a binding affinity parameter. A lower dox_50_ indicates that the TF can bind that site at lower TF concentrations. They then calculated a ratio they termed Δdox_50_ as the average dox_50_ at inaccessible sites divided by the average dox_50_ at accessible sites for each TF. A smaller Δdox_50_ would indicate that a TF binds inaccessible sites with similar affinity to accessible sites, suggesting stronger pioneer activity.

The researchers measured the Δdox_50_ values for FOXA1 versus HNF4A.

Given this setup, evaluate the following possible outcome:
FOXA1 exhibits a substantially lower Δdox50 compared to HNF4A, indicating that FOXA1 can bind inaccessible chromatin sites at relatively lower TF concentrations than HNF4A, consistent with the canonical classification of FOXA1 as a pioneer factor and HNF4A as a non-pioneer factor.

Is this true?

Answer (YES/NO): NO